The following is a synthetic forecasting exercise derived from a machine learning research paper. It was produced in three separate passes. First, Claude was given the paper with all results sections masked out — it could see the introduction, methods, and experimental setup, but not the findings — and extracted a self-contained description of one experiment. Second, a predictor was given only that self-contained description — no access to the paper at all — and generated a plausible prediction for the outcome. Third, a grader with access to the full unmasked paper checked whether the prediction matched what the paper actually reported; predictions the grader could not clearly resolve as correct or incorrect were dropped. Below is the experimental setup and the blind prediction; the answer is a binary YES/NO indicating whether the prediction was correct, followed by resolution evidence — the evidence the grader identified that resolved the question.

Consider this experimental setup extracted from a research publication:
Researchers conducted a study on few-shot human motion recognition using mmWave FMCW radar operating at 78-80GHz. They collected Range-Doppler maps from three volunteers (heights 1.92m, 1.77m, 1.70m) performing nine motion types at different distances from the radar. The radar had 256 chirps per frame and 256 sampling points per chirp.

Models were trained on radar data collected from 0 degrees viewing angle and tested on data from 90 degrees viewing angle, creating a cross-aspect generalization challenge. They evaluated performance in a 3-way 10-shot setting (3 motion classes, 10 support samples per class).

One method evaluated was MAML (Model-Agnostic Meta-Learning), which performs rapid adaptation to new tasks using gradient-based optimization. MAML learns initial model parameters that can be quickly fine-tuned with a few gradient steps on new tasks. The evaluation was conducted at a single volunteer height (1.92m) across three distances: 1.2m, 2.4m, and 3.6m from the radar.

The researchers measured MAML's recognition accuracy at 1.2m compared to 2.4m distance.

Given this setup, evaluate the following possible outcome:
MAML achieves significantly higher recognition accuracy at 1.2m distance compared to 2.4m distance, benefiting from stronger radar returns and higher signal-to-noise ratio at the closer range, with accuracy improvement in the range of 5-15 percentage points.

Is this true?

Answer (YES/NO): NO